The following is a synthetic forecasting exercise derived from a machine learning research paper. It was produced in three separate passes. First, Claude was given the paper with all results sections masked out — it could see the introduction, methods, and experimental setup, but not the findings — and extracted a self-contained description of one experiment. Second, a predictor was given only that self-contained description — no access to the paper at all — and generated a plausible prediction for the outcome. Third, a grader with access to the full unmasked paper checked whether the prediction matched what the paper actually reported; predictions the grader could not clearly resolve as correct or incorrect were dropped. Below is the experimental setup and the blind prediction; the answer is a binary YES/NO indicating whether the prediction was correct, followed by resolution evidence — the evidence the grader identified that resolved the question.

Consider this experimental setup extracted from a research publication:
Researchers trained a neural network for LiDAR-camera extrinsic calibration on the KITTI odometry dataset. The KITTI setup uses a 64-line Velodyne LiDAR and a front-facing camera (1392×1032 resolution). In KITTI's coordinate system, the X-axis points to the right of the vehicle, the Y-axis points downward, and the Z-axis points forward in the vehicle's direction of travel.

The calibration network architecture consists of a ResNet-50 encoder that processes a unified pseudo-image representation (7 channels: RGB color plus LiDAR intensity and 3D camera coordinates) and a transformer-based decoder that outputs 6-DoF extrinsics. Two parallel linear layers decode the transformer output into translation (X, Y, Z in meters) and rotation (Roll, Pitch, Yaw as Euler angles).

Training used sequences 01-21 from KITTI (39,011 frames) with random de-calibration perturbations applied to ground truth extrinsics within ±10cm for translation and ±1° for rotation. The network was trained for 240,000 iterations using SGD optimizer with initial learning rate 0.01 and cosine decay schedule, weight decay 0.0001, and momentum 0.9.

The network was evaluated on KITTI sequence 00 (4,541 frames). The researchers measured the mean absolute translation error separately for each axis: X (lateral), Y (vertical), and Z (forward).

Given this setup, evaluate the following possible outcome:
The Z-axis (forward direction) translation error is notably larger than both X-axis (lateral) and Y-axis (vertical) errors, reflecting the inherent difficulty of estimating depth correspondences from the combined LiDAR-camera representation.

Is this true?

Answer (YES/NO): NO